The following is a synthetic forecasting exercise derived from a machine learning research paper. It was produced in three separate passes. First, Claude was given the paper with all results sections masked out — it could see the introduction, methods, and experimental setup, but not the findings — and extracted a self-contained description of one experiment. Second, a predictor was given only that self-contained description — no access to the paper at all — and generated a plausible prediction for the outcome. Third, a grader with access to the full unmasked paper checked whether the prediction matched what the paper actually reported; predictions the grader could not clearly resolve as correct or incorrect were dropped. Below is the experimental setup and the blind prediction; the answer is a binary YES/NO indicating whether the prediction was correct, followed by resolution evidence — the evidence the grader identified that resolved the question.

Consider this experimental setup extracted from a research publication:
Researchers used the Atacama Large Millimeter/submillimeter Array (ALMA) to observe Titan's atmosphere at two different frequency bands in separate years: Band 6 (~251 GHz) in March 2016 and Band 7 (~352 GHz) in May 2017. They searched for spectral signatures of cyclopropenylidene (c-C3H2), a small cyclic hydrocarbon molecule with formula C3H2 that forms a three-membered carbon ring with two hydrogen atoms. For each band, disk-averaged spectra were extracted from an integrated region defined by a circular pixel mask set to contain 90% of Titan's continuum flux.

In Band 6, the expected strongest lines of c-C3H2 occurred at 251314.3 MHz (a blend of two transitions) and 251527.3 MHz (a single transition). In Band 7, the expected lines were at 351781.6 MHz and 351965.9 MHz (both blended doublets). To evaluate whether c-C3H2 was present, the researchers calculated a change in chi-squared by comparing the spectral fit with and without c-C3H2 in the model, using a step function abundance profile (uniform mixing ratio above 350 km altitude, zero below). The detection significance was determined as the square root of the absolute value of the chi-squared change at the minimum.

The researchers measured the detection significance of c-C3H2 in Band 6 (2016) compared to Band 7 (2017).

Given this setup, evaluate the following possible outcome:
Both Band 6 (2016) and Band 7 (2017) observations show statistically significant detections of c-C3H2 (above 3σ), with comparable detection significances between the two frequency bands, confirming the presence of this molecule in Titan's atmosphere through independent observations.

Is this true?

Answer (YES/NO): YES